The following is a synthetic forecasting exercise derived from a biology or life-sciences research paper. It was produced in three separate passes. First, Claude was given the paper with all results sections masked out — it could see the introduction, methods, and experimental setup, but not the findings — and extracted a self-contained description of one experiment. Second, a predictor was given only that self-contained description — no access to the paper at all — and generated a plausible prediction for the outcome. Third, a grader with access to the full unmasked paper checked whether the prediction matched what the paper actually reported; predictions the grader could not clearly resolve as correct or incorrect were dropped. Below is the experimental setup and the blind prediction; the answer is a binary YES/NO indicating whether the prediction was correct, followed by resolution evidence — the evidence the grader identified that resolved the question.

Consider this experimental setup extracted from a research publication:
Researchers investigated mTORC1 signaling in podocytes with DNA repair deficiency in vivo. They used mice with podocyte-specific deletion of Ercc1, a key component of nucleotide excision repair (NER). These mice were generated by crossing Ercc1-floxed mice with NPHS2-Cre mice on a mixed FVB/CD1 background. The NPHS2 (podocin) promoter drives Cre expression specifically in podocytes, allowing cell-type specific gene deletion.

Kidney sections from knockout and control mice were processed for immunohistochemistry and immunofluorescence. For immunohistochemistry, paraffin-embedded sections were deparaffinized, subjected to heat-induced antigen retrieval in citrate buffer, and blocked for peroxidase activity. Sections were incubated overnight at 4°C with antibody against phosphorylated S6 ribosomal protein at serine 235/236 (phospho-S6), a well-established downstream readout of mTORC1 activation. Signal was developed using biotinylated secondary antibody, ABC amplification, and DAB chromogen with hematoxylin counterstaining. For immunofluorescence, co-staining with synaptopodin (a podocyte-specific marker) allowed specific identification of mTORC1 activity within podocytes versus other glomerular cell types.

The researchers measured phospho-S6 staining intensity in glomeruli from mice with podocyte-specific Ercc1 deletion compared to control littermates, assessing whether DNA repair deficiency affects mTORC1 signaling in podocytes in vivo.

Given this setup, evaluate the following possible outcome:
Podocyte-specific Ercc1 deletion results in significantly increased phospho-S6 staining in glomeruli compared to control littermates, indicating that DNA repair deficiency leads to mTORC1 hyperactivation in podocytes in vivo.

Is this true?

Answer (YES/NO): YES